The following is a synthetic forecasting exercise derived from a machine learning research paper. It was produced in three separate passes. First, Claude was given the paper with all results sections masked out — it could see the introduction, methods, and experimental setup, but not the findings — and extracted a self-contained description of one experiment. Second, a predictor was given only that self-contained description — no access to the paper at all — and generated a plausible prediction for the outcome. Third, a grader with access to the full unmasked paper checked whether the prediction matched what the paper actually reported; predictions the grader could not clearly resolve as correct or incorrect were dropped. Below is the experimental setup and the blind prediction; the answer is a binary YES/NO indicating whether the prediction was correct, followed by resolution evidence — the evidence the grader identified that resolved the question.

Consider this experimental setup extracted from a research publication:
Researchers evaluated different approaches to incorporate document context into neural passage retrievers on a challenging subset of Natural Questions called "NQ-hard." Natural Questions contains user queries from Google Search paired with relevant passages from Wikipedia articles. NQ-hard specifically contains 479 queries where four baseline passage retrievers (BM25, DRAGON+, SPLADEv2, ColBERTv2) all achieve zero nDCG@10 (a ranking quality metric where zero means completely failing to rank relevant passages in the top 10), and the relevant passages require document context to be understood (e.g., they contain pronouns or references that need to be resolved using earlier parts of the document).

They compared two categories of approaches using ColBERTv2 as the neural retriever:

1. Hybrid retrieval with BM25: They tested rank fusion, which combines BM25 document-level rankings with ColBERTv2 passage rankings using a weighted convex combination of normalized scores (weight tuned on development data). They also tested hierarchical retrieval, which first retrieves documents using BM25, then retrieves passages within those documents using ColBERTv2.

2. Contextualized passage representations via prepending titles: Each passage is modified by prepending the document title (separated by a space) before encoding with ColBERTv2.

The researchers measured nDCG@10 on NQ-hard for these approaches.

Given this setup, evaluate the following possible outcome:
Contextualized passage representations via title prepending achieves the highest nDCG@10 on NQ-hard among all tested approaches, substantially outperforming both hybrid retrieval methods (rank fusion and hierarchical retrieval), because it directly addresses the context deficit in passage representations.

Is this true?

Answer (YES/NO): YES